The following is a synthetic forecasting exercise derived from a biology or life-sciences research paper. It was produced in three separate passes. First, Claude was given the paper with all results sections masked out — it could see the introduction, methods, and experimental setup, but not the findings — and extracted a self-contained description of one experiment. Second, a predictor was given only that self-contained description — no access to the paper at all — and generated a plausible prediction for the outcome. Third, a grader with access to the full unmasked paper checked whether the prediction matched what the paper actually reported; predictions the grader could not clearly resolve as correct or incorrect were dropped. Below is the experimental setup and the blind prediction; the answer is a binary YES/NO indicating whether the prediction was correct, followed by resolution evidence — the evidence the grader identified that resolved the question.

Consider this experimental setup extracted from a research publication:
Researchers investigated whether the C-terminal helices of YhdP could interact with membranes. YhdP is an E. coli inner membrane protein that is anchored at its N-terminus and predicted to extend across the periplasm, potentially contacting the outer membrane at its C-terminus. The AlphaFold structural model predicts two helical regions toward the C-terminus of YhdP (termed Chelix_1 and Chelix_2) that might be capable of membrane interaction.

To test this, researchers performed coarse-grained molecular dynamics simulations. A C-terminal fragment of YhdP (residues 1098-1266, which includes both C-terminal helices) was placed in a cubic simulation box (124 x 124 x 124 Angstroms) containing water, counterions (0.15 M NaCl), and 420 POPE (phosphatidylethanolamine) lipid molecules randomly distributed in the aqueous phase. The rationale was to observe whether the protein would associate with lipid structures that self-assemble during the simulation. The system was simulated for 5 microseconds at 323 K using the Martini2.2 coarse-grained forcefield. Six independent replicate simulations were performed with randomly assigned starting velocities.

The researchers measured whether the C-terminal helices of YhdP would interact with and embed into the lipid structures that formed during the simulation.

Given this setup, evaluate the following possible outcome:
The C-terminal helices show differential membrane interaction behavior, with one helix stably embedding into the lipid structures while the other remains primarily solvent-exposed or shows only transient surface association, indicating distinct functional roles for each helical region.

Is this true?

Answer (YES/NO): NO